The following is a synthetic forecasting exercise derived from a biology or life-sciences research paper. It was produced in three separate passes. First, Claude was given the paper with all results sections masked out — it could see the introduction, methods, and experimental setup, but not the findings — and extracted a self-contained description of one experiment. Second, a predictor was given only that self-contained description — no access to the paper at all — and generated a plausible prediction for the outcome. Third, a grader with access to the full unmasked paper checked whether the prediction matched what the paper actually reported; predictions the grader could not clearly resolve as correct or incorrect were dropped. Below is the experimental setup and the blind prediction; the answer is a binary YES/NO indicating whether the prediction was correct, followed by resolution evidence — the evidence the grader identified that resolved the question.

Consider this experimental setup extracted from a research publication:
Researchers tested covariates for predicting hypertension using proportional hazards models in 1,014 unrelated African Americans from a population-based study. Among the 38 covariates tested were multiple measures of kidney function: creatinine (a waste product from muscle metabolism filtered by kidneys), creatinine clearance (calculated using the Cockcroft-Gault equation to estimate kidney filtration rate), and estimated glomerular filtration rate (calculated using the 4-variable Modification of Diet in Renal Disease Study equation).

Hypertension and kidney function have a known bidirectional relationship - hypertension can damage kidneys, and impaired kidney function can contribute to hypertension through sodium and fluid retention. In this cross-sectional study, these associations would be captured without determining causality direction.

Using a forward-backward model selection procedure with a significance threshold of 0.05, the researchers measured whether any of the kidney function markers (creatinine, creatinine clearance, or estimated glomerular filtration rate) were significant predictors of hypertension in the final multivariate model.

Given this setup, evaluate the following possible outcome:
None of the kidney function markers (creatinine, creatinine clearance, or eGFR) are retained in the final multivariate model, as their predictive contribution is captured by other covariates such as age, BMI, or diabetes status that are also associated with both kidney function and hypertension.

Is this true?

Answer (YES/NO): NO